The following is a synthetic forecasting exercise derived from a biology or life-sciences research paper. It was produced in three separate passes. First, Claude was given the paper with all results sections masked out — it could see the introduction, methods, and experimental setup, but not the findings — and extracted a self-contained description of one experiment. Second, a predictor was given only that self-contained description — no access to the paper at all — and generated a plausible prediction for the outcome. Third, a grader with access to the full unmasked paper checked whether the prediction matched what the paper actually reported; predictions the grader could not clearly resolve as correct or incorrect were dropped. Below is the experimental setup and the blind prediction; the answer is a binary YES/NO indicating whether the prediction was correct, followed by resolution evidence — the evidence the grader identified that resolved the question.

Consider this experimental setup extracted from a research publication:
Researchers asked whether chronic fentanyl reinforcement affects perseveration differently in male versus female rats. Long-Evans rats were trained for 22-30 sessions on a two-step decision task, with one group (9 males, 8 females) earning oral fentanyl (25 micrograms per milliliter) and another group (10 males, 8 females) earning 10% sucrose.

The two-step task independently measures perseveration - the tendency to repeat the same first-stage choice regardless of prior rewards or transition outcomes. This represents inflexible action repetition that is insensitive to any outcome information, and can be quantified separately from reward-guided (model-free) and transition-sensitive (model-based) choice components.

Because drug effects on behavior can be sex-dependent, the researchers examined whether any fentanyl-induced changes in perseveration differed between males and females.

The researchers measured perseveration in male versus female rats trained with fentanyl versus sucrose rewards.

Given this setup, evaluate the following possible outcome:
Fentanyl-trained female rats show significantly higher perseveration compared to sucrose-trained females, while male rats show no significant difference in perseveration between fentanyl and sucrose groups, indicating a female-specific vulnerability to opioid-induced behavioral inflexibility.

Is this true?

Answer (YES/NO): NO